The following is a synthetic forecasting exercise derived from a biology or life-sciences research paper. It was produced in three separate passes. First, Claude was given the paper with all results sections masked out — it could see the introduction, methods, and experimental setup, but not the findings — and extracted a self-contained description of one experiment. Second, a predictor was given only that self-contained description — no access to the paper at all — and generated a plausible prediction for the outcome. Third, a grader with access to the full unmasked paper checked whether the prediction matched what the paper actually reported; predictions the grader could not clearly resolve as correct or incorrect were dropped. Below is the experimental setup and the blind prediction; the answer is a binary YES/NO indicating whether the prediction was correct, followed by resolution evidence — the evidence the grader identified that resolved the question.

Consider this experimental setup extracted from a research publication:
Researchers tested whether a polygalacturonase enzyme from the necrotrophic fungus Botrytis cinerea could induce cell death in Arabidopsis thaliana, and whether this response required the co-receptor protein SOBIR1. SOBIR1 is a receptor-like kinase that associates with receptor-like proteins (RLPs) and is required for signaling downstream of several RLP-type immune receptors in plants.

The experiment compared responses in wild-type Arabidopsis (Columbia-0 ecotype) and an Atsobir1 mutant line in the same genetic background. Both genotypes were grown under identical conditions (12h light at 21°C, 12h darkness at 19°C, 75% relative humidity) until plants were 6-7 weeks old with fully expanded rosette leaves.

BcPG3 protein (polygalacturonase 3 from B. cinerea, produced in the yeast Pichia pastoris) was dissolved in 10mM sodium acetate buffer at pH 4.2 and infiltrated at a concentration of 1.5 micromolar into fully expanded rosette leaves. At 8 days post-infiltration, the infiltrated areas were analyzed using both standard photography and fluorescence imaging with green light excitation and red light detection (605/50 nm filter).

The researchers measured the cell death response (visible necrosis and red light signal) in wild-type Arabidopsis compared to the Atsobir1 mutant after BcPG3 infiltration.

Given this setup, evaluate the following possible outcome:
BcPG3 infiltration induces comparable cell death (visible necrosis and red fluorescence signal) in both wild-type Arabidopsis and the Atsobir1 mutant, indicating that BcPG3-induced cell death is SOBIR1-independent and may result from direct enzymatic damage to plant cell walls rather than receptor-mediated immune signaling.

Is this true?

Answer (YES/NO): NO